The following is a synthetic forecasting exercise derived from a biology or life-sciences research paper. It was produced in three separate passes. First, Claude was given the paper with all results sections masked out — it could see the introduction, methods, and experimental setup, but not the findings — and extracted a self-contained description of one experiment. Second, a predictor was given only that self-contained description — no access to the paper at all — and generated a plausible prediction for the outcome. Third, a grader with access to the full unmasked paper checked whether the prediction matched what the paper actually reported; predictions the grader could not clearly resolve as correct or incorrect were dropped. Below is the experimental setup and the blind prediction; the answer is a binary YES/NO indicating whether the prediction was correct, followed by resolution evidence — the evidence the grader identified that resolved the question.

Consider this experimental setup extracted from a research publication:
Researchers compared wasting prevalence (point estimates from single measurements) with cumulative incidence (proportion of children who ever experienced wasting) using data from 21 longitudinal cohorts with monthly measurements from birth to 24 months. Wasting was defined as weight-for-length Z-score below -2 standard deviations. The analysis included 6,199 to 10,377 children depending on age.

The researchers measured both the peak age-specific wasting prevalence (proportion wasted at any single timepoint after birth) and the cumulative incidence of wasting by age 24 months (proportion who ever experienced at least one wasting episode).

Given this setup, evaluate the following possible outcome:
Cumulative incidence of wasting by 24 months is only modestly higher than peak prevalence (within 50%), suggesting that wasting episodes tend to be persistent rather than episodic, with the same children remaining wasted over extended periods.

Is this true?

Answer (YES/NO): NO